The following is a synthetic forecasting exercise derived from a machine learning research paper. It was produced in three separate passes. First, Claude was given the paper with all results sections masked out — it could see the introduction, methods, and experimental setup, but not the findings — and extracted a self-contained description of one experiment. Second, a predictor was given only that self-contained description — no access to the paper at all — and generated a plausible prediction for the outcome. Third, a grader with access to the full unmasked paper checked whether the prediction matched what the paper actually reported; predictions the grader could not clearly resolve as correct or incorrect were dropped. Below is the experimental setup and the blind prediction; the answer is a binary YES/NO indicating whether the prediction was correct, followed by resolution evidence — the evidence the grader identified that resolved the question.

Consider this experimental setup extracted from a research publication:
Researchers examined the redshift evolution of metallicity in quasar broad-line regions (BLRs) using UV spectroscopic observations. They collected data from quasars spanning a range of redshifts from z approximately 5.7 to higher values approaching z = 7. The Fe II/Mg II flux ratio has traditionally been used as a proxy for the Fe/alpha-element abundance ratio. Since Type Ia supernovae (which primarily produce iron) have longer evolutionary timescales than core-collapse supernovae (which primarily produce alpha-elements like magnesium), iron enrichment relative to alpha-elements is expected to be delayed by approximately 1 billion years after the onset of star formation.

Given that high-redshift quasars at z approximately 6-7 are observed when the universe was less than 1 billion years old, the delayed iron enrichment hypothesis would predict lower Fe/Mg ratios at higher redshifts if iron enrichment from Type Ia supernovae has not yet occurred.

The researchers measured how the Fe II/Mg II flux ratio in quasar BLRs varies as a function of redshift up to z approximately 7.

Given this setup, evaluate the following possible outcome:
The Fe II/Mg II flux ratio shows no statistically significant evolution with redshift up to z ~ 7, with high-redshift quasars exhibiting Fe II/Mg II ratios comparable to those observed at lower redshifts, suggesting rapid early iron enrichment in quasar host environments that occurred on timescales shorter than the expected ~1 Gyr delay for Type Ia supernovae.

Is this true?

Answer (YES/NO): YES